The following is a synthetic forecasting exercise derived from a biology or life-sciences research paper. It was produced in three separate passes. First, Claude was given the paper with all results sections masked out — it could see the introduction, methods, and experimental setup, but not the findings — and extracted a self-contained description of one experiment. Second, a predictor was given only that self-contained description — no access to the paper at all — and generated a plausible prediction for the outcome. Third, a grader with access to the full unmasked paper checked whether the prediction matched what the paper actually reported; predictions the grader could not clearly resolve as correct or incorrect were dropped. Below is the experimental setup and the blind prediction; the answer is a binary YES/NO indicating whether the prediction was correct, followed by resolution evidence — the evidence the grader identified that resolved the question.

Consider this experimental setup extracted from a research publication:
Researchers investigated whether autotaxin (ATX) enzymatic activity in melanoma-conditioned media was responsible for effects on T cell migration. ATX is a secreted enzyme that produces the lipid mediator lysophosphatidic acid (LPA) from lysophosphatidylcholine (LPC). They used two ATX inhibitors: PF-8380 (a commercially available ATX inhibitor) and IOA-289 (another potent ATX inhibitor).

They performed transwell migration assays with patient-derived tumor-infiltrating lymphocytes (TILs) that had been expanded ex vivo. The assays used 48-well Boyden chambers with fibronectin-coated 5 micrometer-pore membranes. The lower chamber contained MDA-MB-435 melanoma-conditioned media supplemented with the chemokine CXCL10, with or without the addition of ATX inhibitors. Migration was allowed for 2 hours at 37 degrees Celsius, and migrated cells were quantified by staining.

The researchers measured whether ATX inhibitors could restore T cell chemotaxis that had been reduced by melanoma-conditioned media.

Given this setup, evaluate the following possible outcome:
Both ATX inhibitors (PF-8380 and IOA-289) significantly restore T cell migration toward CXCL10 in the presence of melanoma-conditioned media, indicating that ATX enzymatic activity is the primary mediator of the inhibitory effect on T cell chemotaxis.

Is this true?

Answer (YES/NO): YES